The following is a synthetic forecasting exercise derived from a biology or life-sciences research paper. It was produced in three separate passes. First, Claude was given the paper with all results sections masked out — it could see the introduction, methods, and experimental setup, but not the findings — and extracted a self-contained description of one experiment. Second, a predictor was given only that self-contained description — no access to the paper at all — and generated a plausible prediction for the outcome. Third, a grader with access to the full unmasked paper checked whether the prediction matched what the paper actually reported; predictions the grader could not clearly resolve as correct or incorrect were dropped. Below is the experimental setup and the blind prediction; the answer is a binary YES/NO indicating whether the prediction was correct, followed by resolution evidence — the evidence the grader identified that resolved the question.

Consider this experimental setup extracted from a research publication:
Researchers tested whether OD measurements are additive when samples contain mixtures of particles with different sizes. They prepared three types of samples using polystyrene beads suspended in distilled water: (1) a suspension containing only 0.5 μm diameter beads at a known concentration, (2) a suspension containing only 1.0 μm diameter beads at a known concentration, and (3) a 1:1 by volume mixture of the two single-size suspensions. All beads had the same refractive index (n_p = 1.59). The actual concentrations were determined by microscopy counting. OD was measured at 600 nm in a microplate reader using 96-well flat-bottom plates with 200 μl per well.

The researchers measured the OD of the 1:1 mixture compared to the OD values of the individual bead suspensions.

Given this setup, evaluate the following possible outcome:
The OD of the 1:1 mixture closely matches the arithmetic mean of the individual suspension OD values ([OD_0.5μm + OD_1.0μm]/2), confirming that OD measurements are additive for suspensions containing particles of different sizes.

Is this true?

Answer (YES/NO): NO